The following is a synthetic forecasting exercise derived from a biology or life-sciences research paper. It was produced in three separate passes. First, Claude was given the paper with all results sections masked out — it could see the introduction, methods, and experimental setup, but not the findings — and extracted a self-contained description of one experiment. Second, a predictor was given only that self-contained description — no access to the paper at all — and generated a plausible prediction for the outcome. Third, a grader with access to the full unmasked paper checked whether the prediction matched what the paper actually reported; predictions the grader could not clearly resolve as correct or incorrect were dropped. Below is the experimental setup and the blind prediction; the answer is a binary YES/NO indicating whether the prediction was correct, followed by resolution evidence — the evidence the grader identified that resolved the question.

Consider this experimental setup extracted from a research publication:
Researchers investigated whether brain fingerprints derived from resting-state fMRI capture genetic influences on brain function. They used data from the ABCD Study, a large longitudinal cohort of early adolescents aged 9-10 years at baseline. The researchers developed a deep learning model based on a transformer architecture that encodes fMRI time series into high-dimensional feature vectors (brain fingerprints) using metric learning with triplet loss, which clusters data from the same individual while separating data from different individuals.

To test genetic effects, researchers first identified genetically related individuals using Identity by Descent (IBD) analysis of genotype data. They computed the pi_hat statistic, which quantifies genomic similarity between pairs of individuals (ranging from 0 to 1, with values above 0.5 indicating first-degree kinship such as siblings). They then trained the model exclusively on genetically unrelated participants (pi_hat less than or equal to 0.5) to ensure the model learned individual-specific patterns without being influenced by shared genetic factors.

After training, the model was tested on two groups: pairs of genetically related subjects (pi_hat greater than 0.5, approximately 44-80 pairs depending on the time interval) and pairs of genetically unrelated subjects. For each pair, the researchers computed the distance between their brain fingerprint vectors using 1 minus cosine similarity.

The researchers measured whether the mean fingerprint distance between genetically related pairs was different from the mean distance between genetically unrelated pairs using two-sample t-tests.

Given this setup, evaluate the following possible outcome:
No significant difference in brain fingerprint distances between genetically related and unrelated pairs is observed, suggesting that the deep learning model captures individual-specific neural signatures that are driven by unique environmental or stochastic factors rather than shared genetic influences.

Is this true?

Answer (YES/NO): NO